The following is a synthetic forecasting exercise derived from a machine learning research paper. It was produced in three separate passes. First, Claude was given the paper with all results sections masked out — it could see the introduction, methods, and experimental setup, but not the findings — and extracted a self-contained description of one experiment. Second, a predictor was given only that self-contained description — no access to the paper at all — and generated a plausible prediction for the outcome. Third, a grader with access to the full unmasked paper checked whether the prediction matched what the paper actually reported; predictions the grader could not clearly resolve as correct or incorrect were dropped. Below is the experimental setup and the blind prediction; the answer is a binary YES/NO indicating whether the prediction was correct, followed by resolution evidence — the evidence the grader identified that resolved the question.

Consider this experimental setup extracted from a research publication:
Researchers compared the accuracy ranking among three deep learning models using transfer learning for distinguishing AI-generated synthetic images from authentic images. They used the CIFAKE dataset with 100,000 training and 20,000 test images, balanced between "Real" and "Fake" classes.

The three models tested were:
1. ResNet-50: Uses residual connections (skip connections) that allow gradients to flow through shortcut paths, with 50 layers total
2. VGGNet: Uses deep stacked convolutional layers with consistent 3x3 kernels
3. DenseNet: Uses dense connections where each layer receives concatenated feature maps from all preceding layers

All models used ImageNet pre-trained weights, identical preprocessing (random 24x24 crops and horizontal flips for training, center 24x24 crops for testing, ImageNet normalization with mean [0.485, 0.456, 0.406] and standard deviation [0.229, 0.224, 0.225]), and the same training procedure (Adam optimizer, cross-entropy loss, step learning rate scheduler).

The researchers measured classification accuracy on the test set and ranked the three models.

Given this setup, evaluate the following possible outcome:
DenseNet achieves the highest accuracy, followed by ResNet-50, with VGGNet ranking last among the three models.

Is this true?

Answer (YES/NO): NO